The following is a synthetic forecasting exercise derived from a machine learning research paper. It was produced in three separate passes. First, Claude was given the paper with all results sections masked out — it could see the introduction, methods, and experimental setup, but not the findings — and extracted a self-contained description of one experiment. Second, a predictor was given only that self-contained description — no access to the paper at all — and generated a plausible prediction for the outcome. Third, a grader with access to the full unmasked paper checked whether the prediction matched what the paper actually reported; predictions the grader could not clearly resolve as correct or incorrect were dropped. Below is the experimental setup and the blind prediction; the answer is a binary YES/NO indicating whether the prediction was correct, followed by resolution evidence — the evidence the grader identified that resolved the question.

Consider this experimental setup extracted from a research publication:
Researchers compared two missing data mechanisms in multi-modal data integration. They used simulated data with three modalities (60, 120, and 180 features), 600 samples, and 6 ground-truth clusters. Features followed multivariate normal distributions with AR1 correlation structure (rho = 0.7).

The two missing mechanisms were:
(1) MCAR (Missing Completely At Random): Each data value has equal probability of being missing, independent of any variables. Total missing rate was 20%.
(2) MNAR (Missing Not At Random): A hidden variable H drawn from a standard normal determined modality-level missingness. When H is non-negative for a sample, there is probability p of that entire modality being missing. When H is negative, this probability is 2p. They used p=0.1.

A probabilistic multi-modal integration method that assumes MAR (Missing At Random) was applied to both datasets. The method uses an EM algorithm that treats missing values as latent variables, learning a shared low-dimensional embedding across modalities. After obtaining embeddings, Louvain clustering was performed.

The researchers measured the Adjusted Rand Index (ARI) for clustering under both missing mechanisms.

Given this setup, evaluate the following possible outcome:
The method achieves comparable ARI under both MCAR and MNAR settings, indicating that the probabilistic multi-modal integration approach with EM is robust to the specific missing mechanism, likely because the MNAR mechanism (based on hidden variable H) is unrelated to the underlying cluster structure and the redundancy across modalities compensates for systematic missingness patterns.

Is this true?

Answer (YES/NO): NO